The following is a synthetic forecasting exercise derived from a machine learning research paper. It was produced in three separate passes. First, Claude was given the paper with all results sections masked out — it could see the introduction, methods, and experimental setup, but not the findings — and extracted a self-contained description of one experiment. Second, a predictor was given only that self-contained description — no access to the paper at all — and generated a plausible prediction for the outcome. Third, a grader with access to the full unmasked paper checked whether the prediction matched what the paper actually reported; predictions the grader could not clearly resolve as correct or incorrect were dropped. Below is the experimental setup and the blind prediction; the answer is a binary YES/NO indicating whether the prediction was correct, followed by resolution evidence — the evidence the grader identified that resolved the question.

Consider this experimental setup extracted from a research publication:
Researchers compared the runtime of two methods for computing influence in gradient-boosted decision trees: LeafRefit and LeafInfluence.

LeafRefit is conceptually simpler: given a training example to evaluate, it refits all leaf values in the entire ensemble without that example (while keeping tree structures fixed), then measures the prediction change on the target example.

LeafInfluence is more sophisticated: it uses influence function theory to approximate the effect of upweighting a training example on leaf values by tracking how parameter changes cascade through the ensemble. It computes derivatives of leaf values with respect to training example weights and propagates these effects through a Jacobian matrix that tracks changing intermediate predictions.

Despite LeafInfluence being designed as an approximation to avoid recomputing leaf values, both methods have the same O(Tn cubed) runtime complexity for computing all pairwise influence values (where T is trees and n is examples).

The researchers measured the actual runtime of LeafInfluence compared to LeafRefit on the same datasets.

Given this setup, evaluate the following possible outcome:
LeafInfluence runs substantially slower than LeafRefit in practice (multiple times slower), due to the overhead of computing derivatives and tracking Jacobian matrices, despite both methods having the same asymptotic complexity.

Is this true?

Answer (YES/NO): NO